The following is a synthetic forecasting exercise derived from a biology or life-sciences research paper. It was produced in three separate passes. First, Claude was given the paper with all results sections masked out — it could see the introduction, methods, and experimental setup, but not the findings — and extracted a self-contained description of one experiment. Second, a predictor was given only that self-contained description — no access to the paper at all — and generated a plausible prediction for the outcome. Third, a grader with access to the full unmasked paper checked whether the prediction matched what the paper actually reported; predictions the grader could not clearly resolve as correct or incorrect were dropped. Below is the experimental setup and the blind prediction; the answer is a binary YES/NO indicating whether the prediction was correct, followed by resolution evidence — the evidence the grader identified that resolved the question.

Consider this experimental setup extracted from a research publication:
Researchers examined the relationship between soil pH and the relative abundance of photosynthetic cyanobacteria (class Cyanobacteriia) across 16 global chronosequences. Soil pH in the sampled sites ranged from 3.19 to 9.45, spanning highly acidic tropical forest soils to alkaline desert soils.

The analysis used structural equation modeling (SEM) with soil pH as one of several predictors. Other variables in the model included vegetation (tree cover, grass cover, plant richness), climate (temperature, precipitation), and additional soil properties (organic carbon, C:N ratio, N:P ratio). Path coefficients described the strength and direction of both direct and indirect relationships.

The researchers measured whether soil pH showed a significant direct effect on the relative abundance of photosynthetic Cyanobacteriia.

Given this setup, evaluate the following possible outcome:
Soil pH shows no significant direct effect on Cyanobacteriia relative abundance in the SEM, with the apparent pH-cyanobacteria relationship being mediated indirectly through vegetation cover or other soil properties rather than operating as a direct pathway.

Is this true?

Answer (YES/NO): NO